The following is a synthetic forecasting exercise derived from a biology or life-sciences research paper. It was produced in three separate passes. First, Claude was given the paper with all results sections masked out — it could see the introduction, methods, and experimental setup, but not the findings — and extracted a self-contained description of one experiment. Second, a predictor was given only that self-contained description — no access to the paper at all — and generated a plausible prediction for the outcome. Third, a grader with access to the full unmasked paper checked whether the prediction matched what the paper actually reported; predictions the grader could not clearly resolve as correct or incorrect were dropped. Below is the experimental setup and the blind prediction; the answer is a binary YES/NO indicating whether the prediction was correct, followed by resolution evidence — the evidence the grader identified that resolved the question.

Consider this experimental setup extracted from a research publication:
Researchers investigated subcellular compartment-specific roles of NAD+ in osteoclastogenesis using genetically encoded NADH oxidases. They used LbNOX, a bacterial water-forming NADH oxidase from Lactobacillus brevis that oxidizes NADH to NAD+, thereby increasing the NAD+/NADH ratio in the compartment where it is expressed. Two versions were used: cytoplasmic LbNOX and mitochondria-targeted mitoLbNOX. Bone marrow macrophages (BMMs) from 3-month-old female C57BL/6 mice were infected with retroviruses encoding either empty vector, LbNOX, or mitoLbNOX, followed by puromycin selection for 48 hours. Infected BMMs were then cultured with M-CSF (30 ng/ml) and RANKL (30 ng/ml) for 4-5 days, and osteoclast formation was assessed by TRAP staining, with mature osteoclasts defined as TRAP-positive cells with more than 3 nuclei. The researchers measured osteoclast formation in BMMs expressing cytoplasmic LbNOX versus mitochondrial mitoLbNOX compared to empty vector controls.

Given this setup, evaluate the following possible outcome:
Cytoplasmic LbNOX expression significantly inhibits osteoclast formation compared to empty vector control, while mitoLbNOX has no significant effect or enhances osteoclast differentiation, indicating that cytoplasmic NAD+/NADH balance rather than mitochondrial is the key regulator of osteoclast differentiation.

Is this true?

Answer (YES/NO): NO